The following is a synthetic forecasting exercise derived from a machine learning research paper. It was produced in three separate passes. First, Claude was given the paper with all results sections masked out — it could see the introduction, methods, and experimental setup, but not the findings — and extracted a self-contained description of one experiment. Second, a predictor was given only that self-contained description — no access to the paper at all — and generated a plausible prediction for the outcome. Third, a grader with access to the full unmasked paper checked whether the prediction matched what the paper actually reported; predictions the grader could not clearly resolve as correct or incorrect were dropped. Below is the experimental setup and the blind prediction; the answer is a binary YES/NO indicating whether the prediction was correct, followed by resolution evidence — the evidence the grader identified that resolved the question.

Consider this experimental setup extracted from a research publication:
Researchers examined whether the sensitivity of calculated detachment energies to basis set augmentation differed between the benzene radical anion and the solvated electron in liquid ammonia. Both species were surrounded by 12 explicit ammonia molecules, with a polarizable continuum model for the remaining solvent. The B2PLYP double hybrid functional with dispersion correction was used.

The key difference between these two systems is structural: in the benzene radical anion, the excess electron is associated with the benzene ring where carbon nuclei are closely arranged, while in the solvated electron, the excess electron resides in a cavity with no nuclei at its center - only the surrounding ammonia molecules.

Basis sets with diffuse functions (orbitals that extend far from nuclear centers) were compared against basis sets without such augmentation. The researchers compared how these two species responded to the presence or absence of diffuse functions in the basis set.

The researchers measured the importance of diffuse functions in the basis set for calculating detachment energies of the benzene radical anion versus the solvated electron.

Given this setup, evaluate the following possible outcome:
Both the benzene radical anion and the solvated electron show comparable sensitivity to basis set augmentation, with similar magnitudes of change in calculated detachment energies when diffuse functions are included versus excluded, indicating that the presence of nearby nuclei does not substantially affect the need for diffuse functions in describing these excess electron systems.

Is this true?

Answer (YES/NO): NO